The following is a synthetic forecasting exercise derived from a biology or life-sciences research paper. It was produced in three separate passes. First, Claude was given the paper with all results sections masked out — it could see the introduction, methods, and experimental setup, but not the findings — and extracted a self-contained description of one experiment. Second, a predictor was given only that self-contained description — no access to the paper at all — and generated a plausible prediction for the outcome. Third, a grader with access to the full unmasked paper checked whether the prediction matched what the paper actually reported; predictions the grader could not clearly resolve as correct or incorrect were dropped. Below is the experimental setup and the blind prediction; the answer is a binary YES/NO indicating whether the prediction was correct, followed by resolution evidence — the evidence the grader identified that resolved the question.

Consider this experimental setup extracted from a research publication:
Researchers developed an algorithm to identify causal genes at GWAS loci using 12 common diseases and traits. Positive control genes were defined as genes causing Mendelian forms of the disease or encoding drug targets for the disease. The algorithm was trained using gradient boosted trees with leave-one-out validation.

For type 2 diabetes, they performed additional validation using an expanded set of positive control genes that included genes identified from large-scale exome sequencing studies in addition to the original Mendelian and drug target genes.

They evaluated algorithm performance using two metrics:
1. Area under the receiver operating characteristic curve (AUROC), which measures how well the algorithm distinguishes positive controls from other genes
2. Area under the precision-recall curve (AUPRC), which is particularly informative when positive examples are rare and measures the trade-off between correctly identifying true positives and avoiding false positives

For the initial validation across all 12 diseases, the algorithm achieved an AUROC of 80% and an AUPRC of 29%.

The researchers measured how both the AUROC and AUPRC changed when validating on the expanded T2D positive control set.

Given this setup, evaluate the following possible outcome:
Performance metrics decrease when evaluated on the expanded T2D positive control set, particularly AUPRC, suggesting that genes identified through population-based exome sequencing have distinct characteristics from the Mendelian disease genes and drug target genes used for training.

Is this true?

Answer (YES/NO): NO